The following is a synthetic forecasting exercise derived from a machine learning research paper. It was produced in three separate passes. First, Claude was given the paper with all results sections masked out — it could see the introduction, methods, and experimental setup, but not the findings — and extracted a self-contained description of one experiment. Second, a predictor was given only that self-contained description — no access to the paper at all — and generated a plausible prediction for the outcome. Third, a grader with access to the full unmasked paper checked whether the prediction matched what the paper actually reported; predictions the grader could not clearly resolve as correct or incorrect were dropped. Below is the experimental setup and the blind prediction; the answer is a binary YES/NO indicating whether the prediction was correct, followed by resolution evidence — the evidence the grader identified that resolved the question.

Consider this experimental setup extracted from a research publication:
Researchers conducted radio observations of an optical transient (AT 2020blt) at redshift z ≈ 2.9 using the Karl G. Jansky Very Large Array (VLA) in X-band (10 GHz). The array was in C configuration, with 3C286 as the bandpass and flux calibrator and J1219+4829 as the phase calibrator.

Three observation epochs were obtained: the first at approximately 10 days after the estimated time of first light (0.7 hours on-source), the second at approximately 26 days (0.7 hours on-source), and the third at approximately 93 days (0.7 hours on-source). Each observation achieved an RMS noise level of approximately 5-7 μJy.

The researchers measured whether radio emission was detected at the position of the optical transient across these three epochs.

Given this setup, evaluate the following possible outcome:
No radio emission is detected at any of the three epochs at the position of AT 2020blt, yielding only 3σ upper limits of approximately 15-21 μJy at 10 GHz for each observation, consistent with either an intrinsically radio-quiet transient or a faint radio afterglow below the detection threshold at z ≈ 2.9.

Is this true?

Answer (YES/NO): NO